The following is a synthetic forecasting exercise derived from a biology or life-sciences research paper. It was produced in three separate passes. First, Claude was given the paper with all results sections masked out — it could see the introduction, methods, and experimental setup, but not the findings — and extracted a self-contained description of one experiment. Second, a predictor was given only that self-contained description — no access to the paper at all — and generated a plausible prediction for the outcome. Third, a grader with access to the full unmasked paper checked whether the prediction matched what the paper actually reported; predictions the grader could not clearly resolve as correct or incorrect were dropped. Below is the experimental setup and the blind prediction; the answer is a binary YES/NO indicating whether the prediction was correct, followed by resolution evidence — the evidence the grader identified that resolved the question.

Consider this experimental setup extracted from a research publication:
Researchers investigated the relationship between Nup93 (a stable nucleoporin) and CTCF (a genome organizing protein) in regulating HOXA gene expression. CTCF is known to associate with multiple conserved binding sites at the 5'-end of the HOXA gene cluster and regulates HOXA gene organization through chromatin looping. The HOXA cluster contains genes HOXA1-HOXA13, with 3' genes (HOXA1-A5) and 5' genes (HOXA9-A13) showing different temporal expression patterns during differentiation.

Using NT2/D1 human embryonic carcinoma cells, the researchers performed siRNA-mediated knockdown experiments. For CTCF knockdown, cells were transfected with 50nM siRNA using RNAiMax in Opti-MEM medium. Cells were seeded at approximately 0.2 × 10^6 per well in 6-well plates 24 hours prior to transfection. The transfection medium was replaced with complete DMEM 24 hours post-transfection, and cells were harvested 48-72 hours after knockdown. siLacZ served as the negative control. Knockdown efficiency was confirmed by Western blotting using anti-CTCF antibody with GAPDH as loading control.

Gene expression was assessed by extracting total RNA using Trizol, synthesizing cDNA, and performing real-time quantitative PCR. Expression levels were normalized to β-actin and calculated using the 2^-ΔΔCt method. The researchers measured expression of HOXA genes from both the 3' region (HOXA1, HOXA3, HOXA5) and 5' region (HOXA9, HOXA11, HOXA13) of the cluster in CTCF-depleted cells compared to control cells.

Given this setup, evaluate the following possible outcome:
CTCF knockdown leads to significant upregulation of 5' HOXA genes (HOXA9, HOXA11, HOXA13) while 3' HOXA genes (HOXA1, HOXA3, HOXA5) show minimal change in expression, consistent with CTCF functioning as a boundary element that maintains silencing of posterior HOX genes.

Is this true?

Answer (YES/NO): NO